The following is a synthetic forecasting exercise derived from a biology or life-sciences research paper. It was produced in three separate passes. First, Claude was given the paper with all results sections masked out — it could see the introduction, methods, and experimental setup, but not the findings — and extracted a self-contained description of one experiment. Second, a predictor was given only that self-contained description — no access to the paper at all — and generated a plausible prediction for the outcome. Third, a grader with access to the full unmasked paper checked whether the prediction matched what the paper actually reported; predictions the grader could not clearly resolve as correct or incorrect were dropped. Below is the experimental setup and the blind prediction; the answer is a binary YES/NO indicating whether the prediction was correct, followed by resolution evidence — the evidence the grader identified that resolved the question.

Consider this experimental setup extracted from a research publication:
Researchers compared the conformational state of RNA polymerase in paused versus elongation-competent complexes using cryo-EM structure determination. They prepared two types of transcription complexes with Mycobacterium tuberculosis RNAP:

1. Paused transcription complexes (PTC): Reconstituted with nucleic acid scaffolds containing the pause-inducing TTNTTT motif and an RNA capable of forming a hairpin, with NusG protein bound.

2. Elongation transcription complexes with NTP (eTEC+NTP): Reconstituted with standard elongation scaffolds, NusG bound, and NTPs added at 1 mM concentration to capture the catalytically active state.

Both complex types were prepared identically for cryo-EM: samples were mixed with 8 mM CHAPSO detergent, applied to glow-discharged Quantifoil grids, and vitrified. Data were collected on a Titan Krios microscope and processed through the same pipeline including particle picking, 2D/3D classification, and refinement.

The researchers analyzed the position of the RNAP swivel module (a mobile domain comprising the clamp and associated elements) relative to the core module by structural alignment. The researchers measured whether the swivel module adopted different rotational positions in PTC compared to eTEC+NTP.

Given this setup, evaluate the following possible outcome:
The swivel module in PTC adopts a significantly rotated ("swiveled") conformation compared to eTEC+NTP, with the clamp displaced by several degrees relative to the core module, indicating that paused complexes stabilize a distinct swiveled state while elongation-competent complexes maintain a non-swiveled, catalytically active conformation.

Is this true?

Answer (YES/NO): YES